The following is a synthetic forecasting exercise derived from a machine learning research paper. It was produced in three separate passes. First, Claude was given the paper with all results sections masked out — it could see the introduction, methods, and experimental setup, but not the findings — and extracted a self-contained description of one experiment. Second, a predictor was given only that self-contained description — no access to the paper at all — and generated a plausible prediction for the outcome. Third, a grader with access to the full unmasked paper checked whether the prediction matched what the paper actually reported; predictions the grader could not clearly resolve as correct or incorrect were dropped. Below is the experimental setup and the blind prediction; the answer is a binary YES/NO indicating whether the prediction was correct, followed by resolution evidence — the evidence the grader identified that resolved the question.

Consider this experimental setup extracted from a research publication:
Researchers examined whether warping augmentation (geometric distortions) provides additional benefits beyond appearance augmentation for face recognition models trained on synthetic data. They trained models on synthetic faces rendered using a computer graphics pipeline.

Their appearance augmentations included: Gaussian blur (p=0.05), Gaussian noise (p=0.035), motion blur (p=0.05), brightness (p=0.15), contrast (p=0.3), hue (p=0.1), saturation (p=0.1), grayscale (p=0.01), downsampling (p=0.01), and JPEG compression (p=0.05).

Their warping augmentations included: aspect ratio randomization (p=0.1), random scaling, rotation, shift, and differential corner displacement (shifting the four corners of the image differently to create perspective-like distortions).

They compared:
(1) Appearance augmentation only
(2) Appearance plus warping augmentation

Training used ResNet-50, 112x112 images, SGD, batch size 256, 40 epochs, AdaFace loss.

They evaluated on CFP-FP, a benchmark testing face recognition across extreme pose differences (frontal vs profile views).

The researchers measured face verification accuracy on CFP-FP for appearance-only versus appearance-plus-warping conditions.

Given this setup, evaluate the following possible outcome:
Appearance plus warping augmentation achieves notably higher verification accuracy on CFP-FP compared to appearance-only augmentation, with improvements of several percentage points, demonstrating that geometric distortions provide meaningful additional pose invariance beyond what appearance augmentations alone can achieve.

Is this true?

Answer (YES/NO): YES